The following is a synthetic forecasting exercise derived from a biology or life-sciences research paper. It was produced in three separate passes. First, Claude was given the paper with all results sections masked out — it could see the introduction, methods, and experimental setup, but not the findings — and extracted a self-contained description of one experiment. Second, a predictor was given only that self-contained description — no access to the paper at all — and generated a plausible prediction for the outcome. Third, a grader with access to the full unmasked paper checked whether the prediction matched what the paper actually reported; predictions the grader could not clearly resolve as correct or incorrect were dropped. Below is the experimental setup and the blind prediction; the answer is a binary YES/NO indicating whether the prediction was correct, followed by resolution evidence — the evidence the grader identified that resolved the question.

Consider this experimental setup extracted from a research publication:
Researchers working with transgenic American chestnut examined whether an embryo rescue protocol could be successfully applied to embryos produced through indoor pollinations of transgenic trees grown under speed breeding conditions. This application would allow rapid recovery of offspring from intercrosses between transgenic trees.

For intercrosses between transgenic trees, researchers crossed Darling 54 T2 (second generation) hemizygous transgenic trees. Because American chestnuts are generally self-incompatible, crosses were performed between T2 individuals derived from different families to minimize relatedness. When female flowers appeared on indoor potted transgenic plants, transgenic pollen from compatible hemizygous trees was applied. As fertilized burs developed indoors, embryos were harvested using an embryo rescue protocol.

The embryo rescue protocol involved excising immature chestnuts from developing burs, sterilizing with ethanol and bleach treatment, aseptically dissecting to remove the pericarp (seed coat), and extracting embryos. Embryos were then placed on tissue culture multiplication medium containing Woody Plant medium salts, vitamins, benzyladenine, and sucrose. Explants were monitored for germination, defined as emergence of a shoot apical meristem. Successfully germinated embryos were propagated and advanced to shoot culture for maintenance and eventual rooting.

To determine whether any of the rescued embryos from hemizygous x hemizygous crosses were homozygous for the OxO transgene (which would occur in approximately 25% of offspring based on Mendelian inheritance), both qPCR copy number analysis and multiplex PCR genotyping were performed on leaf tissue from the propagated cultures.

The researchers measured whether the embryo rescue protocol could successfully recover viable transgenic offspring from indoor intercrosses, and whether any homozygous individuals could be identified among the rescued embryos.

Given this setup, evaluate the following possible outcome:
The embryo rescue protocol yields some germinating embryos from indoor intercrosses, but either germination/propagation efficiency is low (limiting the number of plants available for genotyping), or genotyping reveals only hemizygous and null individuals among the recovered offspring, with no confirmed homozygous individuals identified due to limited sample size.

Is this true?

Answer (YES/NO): NO